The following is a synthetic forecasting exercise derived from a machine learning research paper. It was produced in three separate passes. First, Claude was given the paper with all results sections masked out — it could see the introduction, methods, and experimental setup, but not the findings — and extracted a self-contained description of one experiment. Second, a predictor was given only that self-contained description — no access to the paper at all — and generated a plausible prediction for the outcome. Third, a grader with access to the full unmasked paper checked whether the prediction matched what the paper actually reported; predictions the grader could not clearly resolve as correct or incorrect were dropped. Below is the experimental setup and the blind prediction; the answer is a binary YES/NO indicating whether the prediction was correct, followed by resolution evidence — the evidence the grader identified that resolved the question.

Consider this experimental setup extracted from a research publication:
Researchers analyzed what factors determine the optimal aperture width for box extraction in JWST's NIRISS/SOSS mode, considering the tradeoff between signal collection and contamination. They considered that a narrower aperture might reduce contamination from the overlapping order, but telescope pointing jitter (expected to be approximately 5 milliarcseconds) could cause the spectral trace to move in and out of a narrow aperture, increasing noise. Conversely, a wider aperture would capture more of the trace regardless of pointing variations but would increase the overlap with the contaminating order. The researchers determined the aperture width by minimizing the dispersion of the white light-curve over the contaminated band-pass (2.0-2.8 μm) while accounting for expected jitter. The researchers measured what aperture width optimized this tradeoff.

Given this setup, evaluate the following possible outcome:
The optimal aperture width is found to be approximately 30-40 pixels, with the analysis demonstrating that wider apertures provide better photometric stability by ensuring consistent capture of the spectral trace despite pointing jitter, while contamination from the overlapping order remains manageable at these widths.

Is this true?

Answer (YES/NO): NO